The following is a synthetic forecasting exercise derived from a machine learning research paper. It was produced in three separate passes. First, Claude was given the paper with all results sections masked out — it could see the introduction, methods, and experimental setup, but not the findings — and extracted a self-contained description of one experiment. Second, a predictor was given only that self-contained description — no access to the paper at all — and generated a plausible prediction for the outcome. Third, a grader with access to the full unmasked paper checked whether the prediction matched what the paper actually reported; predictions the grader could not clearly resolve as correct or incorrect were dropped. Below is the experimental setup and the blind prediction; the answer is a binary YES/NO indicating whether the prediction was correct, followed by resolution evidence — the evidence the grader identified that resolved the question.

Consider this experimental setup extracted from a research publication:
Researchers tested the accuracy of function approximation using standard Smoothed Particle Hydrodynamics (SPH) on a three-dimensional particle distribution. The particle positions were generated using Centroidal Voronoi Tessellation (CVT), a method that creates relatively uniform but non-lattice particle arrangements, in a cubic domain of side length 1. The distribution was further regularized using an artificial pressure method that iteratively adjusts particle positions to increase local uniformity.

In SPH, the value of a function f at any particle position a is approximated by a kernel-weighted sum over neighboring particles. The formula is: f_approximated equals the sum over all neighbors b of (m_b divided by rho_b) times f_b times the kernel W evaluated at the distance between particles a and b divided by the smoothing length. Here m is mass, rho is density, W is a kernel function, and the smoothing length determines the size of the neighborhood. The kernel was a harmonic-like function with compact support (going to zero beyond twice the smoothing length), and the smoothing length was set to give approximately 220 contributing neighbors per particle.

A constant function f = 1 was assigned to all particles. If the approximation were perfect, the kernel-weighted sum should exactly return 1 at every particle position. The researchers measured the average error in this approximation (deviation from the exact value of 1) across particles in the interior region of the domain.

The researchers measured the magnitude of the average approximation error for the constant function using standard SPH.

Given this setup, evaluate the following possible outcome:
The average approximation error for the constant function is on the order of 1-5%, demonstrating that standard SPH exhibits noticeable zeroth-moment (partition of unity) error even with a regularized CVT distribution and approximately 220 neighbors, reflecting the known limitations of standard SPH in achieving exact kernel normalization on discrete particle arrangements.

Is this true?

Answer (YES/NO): NO